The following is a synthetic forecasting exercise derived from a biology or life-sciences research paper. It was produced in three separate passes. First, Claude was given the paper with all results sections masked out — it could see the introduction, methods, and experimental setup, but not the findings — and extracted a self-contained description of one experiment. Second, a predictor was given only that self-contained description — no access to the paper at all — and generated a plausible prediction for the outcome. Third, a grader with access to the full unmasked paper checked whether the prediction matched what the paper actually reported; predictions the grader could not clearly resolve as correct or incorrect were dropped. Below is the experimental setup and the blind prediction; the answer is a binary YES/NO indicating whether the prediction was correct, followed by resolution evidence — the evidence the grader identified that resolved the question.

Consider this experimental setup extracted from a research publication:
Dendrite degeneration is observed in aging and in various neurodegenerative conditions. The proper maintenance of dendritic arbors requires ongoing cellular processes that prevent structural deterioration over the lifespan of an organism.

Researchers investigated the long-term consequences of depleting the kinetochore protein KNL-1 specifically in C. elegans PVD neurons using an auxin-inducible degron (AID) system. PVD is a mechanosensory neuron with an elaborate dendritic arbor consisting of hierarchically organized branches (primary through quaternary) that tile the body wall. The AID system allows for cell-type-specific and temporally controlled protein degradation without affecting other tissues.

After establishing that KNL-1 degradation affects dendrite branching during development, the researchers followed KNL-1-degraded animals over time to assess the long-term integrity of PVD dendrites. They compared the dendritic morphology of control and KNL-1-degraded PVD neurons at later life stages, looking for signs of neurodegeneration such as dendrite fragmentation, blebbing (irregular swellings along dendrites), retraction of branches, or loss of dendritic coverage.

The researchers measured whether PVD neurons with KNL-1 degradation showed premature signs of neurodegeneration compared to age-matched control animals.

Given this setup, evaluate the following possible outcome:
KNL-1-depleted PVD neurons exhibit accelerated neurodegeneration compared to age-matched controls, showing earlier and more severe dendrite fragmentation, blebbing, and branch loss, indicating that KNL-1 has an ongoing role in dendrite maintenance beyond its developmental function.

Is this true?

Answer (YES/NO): YES